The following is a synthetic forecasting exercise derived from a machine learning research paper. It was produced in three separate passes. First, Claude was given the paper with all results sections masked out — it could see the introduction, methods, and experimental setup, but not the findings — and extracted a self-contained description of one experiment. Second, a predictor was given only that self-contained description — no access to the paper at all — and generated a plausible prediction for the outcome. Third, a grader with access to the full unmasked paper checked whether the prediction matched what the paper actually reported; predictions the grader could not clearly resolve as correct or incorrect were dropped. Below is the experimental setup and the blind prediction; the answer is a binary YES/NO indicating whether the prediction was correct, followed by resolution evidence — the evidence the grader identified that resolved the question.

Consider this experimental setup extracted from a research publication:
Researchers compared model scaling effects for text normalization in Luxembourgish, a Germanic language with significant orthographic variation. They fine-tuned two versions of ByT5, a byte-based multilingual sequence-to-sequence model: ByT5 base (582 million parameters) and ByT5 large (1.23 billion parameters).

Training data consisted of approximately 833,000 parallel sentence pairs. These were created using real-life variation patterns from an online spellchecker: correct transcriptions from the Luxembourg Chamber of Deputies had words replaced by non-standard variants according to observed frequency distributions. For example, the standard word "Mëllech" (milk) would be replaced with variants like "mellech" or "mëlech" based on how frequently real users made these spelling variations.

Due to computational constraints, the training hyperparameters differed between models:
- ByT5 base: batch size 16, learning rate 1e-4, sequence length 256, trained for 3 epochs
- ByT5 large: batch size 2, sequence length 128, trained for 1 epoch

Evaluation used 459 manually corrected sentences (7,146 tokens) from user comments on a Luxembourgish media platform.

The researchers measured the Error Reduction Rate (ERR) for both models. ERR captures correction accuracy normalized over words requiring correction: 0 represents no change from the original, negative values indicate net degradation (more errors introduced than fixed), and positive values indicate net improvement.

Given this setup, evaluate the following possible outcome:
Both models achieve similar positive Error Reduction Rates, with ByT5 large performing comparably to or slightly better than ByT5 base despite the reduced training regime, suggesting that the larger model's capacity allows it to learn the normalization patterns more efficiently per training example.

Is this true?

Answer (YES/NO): NO